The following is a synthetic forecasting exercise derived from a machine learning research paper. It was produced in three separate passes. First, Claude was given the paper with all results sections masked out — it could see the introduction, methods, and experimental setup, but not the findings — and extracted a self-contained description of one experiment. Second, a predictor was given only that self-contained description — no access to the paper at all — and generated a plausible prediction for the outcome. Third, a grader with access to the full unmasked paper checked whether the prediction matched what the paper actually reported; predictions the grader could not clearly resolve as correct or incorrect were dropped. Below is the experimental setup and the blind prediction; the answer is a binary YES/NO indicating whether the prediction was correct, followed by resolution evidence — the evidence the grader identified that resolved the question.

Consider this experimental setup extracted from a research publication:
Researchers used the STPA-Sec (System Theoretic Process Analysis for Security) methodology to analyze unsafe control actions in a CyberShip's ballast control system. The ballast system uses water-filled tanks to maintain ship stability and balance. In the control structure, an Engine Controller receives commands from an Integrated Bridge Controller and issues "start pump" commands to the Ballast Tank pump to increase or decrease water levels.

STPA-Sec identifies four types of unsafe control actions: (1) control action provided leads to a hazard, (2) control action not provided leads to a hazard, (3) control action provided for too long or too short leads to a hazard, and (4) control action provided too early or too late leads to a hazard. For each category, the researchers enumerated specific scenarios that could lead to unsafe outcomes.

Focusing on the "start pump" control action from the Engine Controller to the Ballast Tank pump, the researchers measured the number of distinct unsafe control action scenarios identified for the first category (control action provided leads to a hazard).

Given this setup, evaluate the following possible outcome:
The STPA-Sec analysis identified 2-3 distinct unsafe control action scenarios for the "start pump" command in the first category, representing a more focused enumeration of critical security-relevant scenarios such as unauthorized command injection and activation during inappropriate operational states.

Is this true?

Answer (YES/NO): NO